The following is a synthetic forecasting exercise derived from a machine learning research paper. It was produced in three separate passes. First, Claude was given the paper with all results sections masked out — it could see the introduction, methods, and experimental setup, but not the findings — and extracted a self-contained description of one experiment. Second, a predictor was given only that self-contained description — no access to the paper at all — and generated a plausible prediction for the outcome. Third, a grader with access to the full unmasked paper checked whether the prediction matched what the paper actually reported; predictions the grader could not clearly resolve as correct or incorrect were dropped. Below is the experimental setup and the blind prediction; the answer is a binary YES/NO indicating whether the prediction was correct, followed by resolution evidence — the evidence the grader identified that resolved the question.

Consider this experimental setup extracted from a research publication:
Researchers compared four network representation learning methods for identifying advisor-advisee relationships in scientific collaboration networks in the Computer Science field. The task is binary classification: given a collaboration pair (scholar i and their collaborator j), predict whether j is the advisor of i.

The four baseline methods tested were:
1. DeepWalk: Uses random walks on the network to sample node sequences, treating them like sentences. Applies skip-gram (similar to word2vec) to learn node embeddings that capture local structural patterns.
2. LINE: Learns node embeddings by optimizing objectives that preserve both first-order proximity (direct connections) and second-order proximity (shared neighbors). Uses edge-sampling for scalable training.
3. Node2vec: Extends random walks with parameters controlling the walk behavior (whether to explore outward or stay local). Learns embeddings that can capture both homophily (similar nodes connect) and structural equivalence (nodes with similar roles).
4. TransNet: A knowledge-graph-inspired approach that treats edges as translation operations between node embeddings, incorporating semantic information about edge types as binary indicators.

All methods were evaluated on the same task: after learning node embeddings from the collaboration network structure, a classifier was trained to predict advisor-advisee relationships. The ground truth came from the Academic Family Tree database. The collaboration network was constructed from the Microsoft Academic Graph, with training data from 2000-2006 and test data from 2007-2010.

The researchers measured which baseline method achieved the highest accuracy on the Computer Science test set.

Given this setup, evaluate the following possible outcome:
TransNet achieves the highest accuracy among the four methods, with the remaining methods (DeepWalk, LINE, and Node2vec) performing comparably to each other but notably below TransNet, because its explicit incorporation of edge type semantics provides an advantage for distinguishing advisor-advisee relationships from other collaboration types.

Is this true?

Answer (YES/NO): NO